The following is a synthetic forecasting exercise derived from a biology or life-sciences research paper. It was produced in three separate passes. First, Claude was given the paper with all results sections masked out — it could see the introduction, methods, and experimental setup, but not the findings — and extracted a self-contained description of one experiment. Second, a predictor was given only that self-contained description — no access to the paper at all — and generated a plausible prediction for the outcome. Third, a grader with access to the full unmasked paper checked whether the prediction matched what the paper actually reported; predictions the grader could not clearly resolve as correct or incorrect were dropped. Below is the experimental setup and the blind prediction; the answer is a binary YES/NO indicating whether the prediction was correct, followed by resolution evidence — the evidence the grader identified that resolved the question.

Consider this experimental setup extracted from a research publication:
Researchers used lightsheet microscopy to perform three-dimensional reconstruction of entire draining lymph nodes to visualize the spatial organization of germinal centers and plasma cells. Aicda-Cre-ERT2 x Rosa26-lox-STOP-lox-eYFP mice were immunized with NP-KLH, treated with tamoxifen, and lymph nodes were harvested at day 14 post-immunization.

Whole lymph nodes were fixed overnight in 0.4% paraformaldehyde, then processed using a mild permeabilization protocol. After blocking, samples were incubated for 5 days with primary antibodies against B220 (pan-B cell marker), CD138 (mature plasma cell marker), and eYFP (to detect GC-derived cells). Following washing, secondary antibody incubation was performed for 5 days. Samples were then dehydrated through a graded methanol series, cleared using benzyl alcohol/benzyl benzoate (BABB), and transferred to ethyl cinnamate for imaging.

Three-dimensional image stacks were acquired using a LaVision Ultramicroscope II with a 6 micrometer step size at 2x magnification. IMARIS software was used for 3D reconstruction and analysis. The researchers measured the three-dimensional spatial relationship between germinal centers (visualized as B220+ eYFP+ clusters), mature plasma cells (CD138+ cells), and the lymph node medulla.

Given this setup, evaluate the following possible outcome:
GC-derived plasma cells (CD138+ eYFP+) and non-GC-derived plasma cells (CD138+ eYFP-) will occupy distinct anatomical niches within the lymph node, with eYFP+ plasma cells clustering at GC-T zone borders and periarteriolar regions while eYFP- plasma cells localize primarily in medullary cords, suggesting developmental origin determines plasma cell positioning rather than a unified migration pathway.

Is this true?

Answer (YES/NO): NO